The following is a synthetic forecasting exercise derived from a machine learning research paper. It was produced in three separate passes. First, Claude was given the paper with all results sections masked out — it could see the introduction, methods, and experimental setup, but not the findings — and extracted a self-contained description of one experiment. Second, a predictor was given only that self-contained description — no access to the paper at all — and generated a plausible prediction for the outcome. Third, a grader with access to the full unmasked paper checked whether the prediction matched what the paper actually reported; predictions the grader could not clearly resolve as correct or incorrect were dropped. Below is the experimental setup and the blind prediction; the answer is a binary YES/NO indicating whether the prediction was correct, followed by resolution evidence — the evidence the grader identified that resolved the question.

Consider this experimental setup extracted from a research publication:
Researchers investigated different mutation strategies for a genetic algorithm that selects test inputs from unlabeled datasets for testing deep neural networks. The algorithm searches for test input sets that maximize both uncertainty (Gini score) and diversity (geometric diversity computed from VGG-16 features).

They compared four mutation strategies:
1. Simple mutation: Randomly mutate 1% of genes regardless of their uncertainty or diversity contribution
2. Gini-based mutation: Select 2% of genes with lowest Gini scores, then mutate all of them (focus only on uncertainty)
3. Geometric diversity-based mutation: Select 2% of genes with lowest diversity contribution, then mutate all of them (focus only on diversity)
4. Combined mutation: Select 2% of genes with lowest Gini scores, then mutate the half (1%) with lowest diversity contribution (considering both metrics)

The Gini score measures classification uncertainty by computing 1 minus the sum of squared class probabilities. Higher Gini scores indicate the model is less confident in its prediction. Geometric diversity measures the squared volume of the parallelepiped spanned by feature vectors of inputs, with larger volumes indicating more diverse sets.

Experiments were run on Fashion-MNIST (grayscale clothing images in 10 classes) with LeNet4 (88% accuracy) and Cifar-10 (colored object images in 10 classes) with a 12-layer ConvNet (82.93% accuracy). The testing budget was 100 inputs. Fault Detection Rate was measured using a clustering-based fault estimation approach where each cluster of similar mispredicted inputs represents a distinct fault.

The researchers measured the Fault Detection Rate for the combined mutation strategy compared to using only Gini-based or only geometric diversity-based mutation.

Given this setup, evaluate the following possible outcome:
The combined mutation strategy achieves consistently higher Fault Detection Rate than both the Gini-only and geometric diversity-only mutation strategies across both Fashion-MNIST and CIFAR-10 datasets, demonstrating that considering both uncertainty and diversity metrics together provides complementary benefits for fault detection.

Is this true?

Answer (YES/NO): YES